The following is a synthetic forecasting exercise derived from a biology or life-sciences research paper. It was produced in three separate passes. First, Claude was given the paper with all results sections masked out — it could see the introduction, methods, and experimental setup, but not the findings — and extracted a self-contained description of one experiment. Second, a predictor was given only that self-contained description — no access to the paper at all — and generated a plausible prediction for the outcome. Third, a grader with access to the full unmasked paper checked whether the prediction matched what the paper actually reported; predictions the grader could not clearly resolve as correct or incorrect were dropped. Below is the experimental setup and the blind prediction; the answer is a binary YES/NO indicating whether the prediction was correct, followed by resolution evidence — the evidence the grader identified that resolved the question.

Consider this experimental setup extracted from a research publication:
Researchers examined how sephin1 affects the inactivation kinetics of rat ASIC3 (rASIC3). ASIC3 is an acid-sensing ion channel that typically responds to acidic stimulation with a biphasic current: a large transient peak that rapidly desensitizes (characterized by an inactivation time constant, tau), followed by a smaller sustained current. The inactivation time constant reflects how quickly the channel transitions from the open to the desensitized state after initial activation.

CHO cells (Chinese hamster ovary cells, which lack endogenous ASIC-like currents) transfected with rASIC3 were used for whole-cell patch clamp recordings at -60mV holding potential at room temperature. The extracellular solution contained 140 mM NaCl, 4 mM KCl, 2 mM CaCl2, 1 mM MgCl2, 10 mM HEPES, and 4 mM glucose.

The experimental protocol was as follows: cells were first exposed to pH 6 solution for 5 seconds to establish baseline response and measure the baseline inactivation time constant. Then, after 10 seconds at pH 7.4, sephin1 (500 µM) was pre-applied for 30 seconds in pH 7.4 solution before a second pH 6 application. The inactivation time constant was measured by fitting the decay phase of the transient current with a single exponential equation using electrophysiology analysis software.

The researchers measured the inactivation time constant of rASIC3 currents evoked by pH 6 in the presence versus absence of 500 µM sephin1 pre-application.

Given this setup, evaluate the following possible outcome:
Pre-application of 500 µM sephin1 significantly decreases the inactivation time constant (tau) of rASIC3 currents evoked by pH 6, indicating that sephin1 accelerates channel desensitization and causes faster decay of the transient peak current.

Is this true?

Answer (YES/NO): NO